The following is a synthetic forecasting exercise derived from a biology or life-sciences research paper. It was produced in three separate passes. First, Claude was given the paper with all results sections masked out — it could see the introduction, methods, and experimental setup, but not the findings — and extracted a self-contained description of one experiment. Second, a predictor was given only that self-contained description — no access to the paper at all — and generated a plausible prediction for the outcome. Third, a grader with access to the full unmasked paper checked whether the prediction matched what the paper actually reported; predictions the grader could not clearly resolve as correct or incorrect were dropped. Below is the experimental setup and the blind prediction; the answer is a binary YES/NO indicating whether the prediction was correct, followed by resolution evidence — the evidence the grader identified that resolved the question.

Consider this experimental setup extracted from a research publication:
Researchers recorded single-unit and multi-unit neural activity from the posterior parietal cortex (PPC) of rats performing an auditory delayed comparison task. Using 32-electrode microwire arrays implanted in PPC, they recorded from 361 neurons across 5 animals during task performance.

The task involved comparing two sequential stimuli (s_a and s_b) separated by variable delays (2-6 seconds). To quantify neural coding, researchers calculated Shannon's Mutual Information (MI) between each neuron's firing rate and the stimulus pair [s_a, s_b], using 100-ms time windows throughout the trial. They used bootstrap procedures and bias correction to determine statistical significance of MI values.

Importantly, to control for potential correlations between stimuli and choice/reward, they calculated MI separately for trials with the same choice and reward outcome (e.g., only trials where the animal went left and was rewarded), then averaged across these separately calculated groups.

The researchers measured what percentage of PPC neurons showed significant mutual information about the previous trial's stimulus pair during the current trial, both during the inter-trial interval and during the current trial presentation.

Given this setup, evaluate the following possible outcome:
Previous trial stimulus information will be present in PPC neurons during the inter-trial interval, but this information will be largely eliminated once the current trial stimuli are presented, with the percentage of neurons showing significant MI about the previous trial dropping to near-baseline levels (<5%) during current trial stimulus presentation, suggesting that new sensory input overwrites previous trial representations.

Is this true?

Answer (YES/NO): NO